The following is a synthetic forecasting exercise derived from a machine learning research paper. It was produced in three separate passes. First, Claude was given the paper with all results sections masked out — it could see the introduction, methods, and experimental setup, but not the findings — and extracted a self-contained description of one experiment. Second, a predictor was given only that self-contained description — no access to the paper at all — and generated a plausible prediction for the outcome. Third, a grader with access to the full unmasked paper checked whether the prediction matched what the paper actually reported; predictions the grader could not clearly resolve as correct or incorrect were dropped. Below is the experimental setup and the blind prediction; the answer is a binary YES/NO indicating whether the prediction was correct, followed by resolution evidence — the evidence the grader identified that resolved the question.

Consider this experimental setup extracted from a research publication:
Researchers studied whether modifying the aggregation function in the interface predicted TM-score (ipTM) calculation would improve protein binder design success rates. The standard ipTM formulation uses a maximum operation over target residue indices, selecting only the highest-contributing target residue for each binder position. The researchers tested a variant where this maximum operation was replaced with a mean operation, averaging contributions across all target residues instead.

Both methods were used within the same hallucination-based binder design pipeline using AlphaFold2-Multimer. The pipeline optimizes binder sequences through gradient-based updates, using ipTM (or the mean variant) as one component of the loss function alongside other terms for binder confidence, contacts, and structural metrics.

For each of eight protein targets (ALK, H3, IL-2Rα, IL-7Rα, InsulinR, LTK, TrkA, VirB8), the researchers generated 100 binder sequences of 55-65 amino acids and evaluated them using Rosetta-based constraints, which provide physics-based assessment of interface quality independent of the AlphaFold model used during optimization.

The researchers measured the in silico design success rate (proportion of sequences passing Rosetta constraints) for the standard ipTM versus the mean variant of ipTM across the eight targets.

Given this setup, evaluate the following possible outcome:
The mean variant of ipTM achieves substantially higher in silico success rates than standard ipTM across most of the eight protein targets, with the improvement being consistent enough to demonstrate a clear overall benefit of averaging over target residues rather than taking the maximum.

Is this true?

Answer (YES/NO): NO